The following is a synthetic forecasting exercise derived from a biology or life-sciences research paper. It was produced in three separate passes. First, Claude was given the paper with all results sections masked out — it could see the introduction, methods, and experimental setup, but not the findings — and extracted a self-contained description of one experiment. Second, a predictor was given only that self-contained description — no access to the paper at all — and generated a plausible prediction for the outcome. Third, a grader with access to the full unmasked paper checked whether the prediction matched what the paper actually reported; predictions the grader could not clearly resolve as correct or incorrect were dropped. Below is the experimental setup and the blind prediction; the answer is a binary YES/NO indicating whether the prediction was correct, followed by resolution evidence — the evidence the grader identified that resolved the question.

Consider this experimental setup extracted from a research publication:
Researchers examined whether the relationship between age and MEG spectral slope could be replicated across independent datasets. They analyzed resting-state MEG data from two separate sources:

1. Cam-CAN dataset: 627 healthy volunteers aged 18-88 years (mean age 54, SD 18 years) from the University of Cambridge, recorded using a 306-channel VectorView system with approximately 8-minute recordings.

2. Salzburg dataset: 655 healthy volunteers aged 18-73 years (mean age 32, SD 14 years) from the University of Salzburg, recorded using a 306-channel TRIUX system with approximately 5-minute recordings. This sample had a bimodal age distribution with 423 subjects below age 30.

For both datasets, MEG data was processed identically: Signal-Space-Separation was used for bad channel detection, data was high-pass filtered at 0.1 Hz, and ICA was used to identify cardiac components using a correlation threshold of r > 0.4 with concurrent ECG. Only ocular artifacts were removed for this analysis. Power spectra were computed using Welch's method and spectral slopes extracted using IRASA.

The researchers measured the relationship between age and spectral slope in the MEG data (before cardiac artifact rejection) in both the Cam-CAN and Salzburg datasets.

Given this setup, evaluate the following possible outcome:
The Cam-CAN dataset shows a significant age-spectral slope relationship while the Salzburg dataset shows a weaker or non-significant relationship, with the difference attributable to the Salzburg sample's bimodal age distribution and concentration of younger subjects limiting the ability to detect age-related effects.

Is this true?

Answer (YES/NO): NO